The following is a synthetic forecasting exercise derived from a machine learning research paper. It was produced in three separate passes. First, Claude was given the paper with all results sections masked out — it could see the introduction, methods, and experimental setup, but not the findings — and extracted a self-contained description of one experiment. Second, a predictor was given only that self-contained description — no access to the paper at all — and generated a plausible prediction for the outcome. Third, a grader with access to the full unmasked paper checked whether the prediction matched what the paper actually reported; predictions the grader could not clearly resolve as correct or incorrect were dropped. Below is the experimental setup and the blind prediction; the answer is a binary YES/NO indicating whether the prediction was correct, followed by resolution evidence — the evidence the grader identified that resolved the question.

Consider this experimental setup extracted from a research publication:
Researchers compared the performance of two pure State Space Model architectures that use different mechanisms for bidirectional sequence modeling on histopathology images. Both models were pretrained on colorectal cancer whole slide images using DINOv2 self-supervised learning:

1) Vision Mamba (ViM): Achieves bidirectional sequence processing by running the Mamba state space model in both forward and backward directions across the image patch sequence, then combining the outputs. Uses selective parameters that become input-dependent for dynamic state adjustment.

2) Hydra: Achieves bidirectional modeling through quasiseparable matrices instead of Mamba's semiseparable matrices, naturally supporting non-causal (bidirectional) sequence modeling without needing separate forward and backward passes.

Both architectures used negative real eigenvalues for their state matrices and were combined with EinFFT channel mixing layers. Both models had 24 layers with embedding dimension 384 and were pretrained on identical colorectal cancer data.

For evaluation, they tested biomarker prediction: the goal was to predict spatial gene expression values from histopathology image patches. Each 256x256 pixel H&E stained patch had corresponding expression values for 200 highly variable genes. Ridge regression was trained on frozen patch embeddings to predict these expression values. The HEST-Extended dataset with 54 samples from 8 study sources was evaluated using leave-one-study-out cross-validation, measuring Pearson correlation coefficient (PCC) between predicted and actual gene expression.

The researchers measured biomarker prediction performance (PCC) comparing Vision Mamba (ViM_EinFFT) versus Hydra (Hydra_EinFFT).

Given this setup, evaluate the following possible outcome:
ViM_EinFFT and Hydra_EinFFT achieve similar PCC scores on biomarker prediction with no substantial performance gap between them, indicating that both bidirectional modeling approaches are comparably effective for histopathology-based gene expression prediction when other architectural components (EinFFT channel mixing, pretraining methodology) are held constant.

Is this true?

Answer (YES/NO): NO